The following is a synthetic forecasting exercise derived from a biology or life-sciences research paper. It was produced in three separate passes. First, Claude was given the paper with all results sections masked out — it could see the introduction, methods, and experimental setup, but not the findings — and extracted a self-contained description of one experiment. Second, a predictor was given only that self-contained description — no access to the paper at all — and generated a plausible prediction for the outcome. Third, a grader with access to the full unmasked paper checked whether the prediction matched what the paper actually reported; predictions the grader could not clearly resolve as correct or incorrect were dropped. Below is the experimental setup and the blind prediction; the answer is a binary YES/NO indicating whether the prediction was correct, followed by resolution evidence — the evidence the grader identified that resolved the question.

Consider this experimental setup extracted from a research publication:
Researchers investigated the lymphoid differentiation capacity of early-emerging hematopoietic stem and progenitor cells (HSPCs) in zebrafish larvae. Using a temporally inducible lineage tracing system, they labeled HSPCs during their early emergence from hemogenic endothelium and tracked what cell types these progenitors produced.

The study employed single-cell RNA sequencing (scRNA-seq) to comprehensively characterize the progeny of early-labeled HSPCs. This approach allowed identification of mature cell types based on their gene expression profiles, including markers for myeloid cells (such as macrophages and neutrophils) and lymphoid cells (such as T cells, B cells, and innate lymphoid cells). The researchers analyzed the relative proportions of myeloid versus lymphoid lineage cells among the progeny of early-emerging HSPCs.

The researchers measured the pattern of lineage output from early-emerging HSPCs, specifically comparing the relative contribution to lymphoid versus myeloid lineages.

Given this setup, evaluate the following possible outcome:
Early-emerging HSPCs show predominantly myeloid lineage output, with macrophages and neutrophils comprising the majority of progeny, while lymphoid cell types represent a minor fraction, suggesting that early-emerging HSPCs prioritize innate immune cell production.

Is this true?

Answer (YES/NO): NO